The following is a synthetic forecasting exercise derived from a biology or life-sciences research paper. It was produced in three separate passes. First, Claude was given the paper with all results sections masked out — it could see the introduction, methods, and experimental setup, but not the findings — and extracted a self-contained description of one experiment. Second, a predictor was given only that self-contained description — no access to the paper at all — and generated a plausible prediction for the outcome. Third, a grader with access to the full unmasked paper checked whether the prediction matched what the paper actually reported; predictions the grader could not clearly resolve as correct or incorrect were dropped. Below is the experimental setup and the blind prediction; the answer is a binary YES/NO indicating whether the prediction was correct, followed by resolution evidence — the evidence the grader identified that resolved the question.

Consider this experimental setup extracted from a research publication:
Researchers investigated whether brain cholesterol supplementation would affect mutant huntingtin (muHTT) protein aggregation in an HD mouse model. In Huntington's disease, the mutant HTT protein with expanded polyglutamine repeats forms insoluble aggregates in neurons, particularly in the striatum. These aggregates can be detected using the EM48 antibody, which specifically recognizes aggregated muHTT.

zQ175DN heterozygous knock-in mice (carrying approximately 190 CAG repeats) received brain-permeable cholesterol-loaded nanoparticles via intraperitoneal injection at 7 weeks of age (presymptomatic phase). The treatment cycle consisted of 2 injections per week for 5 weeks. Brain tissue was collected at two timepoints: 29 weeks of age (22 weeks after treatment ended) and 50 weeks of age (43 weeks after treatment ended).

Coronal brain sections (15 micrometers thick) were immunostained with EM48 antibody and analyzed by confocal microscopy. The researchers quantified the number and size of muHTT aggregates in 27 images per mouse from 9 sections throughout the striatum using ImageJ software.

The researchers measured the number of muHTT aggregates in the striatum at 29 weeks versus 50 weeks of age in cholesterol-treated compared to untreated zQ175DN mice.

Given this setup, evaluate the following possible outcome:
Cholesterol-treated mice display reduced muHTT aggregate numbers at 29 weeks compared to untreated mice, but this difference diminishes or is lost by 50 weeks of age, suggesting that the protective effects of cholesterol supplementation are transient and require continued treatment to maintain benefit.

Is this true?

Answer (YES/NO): YES